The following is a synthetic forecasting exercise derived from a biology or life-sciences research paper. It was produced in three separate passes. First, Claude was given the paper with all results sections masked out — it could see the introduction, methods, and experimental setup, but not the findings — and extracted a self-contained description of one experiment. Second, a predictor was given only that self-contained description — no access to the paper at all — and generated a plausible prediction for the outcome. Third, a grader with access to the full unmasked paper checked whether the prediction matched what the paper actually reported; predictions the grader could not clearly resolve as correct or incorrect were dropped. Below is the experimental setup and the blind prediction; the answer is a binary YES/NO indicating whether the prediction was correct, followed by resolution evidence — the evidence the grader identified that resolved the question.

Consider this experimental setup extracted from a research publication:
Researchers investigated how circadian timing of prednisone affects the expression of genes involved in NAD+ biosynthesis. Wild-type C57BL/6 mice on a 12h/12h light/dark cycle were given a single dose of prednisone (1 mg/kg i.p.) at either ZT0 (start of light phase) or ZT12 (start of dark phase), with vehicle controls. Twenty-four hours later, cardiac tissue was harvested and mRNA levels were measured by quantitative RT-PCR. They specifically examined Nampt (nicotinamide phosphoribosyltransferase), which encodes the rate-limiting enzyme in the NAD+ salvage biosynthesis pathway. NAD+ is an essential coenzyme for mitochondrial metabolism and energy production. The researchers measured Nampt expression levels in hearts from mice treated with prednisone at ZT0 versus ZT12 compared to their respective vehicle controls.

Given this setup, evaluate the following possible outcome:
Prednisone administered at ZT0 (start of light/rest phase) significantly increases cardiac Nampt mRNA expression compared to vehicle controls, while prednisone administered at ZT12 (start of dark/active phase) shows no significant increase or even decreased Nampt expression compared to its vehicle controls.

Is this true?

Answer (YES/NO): YES